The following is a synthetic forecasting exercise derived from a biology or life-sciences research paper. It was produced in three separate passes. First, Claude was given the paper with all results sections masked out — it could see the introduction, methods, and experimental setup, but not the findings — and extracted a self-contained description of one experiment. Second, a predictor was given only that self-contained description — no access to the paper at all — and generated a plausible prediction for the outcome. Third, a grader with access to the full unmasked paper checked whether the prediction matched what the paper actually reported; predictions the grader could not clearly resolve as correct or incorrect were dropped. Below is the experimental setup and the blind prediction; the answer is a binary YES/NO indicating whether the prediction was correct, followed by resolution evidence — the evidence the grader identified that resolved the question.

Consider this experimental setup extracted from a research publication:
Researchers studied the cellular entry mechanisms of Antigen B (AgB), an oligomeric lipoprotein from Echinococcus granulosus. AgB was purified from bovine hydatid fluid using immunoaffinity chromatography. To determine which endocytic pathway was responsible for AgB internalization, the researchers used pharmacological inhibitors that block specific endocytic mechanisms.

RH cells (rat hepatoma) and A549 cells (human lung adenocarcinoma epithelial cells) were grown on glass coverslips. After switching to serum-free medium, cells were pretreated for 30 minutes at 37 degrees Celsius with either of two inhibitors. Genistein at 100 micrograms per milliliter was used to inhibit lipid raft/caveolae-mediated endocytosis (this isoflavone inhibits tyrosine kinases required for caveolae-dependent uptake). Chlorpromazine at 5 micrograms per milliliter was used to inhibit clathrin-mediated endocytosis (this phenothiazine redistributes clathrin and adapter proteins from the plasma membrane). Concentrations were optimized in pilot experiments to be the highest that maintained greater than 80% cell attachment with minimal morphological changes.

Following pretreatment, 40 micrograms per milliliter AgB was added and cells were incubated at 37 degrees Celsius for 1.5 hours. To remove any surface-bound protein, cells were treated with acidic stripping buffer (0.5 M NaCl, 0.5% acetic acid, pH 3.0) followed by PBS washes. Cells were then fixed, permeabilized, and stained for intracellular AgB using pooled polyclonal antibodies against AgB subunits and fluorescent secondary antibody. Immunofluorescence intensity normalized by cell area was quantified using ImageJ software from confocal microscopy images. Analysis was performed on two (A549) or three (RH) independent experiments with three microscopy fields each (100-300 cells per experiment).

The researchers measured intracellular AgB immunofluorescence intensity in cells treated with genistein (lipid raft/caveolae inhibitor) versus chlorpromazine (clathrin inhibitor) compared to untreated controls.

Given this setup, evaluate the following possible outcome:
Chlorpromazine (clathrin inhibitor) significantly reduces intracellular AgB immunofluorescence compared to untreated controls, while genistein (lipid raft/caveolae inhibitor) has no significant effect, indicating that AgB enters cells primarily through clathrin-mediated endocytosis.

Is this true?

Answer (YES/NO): NO